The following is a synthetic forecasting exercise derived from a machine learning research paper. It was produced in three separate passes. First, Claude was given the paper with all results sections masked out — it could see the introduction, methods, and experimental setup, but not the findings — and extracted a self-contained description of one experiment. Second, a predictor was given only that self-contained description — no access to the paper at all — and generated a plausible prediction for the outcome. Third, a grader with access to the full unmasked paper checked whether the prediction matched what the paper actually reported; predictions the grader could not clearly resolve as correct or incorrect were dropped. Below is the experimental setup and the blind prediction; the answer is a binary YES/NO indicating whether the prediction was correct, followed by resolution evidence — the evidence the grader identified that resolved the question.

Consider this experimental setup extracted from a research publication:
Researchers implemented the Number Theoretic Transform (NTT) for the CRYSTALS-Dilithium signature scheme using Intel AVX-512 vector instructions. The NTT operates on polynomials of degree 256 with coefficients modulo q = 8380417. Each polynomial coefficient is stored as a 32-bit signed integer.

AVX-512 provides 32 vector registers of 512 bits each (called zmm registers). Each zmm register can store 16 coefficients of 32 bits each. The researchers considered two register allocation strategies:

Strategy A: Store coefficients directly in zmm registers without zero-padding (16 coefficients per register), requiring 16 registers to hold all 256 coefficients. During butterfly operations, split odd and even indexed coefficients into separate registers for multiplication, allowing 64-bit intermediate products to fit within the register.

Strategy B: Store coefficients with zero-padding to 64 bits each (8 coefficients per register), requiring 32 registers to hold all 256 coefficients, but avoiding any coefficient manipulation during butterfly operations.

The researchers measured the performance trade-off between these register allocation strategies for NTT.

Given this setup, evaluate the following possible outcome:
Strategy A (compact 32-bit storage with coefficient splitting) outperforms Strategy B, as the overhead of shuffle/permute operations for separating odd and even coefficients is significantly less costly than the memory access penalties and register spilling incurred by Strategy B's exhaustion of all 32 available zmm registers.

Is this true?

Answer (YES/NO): YES